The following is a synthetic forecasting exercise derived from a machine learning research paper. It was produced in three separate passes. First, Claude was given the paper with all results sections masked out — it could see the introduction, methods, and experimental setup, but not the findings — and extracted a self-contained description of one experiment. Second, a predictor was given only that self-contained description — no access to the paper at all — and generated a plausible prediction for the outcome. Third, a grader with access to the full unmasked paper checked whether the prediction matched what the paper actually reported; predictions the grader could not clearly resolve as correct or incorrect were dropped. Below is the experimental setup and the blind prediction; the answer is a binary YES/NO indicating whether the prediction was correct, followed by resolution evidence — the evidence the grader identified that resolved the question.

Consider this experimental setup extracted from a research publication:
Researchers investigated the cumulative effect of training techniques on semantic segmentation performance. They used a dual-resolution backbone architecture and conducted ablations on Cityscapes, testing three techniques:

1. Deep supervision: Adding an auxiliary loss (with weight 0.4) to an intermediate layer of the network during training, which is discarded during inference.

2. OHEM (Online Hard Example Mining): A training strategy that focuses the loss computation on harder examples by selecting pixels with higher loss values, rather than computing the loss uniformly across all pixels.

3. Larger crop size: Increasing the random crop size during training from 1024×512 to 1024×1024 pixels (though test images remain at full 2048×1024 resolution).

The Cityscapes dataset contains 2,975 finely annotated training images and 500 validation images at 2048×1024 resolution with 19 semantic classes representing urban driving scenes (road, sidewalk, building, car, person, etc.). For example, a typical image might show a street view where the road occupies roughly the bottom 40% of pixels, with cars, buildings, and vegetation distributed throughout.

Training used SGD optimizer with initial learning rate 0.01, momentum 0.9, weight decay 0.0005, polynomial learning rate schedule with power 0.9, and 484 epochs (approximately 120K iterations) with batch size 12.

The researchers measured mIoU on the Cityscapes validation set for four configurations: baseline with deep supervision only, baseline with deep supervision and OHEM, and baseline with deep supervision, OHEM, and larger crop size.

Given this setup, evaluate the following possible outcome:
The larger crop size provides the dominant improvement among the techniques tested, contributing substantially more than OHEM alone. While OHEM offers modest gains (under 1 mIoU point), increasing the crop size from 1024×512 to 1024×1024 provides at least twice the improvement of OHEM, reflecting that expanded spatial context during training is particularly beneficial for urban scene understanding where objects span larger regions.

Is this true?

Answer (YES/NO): NO